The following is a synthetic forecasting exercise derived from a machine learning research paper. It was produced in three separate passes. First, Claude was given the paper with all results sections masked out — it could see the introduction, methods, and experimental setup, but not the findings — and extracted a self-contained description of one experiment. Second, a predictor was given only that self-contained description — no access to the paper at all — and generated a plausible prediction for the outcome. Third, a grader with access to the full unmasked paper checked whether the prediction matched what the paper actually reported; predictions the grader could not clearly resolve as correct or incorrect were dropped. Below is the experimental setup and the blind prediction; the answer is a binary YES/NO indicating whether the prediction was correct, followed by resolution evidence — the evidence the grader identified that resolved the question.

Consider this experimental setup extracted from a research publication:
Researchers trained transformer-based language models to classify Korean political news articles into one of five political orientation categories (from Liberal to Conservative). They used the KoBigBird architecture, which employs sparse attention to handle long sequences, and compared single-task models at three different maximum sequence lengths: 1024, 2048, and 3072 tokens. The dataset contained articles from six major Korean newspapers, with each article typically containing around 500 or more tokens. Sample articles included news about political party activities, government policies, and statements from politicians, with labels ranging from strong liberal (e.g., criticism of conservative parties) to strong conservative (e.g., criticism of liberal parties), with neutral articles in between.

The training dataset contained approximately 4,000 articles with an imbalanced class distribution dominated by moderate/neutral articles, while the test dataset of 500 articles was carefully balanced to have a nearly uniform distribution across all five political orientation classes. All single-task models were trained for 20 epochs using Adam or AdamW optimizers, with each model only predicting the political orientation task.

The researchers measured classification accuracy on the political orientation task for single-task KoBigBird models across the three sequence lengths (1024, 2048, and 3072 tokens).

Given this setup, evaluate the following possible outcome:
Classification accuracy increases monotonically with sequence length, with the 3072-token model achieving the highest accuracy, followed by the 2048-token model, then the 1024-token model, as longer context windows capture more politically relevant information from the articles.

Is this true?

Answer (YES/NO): NO